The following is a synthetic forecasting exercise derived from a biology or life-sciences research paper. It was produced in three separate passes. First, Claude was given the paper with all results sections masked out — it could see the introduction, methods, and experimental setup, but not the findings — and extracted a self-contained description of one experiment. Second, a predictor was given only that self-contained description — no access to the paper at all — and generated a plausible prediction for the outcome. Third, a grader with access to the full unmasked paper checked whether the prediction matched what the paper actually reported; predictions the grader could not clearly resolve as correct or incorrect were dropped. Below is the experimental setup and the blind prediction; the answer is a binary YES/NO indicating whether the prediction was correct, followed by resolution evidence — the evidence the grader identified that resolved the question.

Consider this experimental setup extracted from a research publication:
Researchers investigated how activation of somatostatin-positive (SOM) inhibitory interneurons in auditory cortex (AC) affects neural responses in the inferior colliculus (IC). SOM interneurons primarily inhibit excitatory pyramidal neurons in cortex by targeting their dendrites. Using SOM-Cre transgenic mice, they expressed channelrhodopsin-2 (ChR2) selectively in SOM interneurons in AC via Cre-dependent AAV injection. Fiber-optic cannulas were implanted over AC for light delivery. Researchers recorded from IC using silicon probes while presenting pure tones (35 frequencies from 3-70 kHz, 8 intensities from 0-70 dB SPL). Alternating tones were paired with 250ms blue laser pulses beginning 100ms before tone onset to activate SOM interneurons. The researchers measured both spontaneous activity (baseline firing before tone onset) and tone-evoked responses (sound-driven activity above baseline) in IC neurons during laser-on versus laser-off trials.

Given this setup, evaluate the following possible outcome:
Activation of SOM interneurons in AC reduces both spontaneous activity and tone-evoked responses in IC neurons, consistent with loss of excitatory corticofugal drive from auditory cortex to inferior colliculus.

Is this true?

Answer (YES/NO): NO